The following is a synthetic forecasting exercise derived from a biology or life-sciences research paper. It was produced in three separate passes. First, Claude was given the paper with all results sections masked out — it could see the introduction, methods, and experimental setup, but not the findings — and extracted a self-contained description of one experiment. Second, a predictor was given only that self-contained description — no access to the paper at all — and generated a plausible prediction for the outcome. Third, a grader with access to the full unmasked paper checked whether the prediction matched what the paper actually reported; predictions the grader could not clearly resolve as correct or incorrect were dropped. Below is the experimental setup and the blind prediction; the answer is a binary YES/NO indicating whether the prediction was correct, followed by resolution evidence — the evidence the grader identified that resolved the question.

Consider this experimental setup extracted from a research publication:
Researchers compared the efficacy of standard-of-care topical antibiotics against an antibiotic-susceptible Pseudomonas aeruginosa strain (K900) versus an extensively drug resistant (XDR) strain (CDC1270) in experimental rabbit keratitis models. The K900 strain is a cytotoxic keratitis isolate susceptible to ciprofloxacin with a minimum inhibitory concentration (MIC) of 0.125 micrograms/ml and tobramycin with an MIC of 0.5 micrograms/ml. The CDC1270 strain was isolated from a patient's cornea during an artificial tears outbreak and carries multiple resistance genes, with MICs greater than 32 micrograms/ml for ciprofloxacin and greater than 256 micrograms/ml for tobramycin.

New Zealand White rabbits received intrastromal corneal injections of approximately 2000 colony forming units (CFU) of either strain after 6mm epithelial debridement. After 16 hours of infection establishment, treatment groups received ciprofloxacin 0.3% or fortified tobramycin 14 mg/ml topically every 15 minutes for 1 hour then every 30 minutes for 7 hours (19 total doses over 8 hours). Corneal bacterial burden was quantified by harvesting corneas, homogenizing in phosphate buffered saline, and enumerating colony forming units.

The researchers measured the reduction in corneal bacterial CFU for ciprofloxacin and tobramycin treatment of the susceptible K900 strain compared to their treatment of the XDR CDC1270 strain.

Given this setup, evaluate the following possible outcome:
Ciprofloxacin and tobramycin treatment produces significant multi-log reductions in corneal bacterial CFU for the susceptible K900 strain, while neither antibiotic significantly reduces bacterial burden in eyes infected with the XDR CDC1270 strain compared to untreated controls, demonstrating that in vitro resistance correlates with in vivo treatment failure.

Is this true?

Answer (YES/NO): NO